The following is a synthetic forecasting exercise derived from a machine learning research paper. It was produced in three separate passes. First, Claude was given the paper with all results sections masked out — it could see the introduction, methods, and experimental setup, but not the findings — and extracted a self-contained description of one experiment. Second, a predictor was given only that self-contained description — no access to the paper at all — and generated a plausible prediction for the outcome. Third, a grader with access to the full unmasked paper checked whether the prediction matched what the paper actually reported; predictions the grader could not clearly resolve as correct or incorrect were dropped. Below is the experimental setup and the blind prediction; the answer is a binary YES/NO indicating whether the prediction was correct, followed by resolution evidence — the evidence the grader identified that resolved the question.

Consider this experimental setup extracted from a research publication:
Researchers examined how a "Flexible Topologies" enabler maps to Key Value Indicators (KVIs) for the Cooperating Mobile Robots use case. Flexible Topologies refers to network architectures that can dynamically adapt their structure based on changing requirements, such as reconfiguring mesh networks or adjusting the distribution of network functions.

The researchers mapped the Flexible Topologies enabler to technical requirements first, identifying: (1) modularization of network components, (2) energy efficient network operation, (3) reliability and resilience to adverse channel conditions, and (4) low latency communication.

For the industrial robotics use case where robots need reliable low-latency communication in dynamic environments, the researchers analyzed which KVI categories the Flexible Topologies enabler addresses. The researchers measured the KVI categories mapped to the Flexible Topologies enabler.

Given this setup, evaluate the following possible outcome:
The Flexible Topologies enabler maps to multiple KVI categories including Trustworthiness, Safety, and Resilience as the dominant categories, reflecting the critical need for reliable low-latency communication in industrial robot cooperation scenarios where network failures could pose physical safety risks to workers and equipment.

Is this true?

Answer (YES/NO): NO